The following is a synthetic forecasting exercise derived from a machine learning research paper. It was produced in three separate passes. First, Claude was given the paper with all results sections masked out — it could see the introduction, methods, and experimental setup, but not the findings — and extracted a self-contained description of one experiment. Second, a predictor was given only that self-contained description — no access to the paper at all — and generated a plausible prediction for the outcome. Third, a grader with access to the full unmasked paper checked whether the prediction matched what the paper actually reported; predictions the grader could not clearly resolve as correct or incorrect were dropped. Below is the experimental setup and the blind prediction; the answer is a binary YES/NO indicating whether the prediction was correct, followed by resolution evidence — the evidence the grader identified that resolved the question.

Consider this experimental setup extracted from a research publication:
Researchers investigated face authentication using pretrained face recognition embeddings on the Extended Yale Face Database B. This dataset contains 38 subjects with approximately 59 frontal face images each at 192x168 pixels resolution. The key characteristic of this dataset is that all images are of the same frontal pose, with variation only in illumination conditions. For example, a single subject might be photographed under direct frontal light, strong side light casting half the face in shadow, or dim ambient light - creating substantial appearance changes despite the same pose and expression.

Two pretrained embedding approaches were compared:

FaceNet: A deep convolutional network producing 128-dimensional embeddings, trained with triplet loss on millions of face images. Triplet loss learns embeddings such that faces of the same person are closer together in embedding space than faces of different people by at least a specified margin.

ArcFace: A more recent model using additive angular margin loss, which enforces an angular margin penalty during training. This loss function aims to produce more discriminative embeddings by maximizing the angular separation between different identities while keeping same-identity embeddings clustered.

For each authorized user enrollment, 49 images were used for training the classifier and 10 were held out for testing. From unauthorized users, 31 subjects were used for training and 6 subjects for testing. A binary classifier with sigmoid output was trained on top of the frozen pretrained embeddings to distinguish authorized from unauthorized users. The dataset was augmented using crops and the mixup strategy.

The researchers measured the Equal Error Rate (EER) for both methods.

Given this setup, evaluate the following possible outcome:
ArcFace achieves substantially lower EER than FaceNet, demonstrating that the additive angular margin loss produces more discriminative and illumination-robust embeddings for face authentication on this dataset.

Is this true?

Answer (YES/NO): NO